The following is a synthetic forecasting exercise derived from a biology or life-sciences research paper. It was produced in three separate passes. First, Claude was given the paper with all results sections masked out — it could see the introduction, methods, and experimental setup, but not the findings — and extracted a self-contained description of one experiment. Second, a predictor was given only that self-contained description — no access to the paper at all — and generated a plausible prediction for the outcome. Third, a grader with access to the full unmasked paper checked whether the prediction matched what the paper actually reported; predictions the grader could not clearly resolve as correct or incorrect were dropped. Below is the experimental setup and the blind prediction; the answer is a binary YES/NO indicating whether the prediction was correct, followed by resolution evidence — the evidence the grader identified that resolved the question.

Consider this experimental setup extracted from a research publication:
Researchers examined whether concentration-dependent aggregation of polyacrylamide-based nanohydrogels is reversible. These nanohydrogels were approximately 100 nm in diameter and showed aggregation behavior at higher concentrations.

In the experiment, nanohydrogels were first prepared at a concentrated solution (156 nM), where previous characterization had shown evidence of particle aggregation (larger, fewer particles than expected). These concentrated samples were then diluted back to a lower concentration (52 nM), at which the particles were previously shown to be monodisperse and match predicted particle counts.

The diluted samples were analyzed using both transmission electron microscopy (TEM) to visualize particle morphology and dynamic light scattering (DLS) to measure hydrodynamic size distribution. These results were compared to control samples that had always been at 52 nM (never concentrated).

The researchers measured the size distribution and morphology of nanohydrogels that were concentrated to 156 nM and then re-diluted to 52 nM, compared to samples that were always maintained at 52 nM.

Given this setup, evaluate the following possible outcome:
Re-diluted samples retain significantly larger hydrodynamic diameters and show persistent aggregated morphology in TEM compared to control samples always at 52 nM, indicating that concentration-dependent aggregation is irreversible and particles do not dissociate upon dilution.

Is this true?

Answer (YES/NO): NO